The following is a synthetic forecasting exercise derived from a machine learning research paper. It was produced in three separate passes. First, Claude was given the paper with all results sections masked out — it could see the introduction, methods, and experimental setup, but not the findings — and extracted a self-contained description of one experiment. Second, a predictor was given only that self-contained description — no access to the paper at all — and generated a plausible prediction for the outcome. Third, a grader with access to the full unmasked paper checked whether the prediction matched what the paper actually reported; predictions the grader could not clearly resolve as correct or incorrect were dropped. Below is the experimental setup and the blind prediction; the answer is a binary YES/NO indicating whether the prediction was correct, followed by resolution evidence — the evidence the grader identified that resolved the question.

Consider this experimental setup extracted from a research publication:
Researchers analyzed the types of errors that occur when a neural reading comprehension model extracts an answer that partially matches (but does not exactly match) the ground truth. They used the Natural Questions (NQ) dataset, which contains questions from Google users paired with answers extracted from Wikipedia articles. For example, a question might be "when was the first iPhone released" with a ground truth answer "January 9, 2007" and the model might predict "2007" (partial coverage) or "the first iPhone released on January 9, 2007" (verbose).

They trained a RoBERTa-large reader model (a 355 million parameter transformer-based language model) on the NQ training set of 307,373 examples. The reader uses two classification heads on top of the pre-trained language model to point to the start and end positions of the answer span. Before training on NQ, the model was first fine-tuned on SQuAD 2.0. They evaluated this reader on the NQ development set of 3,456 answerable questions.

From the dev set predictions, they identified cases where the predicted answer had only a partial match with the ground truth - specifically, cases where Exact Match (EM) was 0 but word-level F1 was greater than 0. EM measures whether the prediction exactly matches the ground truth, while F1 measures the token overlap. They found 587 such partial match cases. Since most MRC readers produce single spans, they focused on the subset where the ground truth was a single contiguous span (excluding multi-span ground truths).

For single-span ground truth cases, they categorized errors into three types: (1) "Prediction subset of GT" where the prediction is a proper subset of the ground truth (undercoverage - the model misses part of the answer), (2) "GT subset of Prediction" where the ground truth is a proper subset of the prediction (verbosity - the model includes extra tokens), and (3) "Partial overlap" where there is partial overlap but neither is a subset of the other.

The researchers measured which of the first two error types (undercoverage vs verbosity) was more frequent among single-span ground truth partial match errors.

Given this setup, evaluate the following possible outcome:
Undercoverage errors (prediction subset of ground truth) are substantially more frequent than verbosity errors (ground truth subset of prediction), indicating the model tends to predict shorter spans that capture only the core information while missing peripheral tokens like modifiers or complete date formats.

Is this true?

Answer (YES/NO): NO